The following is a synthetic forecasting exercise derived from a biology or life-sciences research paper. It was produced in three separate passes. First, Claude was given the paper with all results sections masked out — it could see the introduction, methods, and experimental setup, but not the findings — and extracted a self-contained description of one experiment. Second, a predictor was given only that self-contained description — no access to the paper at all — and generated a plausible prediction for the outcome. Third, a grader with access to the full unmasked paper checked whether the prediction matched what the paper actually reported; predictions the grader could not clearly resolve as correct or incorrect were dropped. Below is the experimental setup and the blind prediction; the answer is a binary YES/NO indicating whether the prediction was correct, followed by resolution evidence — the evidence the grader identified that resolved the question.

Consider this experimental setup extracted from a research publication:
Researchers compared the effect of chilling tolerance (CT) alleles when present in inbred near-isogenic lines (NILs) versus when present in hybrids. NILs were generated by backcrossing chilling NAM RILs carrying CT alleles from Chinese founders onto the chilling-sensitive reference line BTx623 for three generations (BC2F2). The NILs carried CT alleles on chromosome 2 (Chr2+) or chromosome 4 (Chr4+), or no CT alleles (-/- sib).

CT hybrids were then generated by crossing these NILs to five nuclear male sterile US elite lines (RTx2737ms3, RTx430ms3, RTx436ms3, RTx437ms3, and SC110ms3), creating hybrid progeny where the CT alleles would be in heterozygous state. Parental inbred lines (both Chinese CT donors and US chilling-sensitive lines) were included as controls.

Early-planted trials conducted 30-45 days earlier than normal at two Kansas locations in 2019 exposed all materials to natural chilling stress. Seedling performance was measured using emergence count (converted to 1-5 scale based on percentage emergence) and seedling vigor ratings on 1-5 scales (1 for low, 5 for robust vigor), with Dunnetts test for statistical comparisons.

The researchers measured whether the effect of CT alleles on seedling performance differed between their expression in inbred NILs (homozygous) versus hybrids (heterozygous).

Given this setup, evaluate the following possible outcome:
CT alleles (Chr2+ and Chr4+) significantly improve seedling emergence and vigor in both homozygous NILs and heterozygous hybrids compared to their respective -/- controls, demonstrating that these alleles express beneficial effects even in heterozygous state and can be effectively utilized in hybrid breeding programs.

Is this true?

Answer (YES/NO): NO